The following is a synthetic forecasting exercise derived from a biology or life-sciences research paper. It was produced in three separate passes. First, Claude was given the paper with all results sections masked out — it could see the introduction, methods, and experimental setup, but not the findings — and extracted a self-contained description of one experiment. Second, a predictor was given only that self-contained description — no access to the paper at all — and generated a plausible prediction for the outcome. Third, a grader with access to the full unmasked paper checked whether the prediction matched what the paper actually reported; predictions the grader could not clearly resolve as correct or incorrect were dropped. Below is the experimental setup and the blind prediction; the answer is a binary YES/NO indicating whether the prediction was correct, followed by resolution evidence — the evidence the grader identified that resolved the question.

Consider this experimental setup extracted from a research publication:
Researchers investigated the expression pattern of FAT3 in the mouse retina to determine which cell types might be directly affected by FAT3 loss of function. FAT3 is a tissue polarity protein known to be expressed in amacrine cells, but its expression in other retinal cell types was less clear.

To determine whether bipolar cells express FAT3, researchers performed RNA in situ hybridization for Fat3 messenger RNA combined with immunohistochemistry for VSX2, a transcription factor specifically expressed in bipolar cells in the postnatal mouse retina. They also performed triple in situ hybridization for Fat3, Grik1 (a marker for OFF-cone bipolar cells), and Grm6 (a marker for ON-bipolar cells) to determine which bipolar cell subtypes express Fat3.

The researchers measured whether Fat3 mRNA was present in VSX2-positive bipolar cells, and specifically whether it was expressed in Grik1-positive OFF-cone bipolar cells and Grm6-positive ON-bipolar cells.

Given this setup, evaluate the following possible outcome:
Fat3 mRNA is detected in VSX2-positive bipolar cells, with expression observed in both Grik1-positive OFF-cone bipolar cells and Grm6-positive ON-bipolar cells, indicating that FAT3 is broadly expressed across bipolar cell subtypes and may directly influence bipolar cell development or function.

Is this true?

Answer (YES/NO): NO